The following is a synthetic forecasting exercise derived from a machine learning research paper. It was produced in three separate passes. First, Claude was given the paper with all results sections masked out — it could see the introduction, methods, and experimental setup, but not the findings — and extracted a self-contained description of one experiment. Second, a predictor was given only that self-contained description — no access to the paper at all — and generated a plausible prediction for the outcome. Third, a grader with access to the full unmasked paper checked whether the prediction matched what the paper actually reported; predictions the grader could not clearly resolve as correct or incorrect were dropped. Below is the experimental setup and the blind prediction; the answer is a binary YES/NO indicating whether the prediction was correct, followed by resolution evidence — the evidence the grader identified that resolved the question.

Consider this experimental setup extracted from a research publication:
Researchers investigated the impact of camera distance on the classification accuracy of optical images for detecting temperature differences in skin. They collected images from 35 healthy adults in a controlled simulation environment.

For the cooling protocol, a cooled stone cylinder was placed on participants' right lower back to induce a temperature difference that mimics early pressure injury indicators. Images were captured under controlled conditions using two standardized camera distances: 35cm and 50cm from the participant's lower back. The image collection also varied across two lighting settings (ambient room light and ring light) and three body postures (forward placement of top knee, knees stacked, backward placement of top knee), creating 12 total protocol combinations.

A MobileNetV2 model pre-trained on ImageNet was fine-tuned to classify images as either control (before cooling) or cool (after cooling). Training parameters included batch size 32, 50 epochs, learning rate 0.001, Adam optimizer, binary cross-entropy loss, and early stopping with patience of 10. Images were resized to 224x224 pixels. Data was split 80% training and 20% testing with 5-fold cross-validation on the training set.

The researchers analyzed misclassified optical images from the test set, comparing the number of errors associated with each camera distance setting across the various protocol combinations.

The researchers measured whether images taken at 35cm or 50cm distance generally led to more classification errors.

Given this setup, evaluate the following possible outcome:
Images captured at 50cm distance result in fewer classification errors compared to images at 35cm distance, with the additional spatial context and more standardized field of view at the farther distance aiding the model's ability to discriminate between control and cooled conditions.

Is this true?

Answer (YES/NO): YES